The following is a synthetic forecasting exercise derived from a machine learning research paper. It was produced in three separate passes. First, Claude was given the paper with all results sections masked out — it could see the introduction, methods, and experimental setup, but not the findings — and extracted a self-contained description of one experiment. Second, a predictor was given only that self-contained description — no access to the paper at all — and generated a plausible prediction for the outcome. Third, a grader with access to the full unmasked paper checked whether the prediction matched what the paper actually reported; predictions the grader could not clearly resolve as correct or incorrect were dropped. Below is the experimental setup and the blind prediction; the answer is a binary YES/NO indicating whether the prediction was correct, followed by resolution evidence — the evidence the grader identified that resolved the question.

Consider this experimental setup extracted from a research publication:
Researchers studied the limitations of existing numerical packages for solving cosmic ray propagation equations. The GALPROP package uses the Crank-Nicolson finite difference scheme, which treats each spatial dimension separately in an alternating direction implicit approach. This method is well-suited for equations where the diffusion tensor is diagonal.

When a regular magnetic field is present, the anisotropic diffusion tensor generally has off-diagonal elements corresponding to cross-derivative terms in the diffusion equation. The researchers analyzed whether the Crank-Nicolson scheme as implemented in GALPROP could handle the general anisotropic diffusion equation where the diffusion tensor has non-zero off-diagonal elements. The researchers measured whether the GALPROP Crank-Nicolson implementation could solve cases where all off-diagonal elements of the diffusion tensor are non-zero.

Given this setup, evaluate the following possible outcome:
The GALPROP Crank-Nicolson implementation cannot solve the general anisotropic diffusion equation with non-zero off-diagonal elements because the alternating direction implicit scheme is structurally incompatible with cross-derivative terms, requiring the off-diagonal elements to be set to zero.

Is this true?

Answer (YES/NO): YES